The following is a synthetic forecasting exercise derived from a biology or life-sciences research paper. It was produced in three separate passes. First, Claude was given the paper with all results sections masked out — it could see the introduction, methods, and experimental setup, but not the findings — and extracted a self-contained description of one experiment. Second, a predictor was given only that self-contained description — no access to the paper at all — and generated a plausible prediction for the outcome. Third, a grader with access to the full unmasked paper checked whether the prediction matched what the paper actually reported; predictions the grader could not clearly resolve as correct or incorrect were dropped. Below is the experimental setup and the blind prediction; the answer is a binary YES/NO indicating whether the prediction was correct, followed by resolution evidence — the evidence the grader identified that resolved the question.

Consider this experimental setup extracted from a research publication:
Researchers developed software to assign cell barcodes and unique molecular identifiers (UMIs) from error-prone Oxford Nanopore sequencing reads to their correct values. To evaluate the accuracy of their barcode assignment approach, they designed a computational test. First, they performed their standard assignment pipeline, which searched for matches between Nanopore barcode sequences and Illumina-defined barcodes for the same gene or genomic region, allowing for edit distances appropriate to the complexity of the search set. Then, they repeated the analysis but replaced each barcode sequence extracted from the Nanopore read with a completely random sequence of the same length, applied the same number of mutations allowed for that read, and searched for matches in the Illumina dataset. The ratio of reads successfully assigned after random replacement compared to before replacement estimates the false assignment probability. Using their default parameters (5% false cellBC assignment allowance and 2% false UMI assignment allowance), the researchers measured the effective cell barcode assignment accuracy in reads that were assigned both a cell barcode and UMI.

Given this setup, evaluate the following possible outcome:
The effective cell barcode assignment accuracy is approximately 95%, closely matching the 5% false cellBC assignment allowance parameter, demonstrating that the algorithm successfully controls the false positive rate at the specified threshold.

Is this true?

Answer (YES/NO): NO